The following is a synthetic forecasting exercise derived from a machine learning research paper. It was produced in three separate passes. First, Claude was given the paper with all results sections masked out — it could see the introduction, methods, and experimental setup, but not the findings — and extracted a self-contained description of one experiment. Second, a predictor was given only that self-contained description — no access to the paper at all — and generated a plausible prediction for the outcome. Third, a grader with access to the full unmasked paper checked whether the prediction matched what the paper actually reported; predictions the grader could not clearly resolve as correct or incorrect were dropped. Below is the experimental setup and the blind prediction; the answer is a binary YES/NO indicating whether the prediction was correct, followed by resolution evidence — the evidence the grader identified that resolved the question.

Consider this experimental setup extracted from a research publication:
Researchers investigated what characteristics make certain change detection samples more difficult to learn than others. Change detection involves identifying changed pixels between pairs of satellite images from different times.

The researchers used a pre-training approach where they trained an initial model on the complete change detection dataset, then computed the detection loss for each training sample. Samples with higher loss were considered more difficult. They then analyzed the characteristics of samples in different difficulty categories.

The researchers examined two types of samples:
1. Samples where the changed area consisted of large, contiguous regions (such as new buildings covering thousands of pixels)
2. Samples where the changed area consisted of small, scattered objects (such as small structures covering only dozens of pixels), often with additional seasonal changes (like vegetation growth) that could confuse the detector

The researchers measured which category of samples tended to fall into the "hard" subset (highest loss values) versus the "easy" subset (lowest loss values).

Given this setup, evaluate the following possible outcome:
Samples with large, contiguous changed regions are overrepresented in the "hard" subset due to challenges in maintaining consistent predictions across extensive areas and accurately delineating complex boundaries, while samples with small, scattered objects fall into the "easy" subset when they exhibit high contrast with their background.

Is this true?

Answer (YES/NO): NO